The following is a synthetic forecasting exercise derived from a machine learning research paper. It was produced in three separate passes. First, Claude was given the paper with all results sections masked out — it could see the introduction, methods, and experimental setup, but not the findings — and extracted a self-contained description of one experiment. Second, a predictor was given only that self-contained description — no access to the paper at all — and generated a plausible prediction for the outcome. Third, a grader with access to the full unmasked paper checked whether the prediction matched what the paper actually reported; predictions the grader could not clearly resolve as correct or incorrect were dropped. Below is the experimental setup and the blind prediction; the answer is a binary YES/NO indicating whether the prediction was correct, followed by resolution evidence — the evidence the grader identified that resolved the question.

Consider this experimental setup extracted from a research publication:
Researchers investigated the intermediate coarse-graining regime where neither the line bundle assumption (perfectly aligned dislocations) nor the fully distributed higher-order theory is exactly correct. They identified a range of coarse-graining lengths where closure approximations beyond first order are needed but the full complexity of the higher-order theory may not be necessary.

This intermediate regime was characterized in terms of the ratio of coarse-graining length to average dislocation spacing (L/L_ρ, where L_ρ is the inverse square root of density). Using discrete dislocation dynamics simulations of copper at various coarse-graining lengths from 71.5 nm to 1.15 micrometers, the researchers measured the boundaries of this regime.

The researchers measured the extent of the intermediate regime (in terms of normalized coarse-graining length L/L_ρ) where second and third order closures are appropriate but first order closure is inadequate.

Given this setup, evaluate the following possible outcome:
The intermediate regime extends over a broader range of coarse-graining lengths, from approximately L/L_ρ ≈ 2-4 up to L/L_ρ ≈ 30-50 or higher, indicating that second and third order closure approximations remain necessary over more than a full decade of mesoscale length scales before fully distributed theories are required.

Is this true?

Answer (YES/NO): NO